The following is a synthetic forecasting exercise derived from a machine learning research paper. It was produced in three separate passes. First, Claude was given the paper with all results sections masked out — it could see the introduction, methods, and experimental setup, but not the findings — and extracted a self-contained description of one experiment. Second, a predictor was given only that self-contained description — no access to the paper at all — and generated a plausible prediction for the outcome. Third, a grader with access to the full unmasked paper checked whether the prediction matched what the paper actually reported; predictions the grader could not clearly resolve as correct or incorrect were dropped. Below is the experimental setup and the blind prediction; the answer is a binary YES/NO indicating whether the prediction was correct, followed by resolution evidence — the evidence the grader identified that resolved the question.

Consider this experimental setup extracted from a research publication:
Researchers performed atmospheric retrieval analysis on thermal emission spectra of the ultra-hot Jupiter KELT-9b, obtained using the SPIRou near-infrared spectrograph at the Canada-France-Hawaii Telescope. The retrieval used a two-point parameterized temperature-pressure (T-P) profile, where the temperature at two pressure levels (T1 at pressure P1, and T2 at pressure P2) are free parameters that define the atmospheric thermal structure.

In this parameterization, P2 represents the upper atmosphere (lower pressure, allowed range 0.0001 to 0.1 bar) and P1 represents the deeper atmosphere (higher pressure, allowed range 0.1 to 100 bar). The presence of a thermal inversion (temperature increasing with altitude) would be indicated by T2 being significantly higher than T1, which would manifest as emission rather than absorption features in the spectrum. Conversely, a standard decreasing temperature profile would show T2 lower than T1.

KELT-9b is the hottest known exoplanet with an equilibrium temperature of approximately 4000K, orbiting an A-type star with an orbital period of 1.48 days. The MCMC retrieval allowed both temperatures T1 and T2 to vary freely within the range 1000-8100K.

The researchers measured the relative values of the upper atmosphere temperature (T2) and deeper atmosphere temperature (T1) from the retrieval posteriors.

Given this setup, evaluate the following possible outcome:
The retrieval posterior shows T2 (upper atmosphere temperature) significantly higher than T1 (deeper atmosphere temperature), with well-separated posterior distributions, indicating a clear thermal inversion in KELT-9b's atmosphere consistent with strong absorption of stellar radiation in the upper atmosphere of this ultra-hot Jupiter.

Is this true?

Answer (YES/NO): YES